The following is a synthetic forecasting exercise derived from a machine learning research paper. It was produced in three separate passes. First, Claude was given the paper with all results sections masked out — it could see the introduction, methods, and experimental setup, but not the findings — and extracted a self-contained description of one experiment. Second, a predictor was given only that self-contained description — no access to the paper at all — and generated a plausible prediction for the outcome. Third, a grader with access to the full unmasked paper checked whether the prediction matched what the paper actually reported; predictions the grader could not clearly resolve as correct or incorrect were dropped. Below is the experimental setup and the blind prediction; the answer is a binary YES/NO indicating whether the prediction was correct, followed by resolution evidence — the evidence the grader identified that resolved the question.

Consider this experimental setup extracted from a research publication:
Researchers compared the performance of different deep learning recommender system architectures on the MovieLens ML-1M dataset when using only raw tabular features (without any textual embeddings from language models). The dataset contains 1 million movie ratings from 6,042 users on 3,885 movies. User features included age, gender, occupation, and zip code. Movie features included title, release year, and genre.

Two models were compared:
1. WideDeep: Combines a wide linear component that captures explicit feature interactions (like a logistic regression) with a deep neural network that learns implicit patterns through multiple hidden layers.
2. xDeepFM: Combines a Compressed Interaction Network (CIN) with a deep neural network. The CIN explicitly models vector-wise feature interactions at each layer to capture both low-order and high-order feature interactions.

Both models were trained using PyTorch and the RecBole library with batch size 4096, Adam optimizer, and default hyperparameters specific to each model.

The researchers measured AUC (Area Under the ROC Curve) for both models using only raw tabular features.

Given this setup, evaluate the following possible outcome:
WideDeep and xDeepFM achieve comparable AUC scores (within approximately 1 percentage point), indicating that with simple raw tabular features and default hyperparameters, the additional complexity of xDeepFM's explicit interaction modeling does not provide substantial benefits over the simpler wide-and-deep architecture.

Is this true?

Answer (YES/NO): YES